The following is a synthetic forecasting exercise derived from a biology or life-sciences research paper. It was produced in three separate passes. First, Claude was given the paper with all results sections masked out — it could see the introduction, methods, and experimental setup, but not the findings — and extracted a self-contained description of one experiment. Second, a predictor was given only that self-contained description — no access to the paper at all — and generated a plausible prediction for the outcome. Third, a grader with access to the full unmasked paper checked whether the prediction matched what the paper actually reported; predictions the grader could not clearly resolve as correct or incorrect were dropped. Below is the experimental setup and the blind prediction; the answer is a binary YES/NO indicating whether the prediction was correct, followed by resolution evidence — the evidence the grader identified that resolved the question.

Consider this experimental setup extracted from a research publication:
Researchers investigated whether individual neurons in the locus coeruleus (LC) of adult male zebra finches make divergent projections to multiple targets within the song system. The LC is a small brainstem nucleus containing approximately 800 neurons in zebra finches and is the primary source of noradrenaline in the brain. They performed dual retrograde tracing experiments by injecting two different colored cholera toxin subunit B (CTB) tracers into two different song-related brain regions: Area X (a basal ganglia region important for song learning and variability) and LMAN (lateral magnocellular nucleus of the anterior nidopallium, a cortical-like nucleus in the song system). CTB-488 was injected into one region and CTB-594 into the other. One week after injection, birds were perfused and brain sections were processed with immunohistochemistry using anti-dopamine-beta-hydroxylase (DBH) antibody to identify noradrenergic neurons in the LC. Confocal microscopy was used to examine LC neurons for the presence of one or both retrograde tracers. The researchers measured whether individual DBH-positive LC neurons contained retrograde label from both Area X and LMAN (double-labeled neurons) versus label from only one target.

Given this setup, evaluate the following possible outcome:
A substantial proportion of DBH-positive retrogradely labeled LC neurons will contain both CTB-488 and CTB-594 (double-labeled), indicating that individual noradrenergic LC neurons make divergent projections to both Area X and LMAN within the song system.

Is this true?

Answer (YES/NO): YES